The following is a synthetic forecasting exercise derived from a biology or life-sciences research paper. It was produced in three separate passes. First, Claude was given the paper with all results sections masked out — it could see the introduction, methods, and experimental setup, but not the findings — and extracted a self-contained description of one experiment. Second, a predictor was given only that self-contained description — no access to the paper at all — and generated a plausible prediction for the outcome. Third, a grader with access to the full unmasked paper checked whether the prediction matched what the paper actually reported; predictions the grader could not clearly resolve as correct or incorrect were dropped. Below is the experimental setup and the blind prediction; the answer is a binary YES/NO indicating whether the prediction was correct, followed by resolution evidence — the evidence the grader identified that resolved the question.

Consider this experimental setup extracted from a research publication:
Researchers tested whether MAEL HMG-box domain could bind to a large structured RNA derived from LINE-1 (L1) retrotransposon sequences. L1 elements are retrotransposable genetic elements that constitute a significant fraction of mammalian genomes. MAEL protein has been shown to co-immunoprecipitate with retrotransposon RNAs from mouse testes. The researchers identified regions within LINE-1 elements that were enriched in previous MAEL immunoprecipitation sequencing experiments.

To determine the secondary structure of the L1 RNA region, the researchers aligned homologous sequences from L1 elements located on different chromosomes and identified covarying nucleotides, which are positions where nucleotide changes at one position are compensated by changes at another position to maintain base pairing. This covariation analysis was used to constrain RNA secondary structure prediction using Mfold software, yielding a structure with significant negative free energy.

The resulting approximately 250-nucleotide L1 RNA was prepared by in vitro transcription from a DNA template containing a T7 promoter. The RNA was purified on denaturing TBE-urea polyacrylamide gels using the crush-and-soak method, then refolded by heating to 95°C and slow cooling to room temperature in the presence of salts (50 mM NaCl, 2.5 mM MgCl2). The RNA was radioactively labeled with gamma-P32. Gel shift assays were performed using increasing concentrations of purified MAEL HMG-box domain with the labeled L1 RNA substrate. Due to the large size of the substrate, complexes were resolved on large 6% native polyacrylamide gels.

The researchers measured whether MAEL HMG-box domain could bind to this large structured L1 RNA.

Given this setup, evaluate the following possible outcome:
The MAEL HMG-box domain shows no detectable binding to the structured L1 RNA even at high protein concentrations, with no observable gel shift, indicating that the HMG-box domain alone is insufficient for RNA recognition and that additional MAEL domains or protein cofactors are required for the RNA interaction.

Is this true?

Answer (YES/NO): NO